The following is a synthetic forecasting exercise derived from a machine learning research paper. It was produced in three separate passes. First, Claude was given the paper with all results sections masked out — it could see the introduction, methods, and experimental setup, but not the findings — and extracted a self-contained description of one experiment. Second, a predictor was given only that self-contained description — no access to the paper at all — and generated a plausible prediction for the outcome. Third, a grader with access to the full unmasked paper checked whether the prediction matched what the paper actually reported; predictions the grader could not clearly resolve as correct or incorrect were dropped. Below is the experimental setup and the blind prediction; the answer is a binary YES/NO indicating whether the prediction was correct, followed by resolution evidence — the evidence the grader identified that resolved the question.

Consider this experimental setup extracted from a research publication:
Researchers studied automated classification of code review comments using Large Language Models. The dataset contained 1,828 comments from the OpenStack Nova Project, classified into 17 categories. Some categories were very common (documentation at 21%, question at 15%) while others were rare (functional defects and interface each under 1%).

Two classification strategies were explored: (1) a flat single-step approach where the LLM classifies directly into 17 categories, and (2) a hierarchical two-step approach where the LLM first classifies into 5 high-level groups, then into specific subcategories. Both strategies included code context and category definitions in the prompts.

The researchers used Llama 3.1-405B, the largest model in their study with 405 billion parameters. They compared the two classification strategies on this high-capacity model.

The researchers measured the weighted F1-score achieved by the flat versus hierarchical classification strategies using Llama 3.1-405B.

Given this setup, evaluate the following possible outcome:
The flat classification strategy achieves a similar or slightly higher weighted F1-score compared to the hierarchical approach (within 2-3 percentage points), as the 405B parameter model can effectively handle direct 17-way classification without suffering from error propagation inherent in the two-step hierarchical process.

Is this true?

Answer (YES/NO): NO